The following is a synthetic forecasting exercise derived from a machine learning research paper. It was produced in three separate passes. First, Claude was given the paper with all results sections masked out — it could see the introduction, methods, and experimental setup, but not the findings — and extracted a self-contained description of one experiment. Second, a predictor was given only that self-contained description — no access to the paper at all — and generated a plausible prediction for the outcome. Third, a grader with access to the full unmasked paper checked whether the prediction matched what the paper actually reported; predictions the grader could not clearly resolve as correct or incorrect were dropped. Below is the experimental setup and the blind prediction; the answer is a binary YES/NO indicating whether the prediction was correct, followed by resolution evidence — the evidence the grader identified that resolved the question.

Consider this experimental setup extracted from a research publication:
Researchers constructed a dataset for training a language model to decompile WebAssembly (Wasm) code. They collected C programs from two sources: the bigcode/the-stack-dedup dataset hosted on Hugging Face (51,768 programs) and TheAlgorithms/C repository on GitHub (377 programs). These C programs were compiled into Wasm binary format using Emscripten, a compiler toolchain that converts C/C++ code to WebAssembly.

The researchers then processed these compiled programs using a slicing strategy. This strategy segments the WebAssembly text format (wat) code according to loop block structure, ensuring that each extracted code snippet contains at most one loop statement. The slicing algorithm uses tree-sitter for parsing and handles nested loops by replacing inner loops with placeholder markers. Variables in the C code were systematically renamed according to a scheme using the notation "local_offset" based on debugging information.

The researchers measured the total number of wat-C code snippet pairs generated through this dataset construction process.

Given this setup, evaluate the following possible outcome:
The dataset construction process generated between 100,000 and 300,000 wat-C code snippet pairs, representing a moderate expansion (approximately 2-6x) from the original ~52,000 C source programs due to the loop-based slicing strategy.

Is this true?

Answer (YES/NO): YES